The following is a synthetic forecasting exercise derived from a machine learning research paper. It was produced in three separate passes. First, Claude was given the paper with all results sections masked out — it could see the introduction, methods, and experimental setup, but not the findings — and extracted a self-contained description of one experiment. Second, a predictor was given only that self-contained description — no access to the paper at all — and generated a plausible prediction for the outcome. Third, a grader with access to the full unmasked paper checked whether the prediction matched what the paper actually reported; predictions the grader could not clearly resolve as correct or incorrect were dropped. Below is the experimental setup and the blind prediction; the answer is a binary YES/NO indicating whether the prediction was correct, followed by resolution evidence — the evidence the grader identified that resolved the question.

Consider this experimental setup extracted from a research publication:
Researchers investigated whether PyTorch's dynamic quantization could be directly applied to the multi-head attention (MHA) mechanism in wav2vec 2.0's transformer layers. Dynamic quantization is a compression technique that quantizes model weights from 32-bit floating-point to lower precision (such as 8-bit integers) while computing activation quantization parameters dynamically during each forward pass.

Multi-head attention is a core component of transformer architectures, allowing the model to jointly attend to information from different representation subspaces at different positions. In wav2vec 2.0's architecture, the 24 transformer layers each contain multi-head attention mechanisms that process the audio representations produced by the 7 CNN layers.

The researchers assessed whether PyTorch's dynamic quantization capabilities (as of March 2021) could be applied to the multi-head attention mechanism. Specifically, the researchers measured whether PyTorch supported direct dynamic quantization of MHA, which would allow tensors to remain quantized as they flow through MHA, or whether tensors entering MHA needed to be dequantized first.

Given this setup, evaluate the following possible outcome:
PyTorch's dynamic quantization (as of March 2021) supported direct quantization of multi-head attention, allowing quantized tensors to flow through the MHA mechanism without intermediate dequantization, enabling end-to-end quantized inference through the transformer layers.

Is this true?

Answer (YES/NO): NO